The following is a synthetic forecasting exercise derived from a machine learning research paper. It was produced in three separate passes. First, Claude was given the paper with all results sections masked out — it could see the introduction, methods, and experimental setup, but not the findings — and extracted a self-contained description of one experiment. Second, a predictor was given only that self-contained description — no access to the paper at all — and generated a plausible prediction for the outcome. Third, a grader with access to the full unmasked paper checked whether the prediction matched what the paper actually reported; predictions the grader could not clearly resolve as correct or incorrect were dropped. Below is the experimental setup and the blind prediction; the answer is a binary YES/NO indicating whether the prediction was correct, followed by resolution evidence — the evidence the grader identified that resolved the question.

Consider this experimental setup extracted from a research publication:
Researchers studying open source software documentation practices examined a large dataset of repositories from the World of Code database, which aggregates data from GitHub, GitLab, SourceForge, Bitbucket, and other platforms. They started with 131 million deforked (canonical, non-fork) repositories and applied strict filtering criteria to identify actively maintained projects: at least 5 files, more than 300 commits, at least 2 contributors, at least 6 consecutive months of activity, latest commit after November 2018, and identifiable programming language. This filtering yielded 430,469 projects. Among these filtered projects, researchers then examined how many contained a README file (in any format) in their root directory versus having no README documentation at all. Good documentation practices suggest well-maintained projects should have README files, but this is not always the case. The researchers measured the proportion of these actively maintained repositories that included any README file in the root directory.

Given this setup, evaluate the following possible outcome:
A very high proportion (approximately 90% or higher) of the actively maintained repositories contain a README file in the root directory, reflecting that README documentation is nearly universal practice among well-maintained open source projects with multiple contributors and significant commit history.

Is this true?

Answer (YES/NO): YES